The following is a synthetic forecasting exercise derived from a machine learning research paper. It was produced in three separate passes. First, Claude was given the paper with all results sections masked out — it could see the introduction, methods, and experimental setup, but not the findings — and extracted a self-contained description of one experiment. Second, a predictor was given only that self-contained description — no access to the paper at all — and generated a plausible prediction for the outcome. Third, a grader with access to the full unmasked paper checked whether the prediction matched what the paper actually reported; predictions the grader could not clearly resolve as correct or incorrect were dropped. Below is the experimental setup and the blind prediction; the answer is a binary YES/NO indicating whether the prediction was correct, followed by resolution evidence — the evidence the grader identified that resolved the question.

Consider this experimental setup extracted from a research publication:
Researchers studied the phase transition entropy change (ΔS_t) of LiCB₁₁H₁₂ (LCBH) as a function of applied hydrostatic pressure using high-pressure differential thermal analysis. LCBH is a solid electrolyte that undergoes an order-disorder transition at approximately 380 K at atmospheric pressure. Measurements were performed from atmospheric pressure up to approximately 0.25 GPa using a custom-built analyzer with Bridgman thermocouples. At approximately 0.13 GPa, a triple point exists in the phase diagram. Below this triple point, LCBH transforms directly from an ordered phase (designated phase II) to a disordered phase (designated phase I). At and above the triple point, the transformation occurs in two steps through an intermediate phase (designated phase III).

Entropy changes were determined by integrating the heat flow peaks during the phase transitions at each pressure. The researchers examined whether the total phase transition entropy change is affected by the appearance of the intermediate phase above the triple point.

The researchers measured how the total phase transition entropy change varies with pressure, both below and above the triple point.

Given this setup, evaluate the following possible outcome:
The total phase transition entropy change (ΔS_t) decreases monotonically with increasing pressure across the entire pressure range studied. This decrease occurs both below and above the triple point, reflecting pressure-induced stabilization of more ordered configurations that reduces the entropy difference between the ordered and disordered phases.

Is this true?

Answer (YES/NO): NO